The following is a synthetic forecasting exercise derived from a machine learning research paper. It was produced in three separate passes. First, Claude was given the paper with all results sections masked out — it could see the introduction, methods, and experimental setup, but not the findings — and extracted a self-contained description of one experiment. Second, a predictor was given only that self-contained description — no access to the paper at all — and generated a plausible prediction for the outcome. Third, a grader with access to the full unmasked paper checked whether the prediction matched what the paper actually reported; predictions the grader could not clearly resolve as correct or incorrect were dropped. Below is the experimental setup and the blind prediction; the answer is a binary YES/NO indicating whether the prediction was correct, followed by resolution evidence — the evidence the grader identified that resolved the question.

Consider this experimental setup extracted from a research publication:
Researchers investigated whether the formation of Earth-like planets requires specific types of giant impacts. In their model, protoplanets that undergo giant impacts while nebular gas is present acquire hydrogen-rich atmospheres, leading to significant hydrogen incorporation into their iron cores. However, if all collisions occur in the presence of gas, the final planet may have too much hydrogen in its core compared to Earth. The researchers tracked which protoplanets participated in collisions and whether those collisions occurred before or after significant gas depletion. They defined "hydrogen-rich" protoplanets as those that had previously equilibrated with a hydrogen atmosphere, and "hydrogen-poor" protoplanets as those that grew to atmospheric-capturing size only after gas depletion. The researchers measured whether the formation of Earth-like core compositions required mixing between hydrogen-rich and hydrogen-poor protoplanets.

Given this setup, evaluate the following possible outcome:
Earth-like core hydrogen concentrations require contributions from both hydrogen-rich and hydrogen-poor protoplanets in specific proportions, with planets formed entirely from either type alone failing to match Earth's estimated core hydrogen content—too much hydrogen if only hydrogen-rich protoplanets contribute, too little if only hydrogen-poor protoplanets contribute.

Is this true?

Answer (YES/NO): YES